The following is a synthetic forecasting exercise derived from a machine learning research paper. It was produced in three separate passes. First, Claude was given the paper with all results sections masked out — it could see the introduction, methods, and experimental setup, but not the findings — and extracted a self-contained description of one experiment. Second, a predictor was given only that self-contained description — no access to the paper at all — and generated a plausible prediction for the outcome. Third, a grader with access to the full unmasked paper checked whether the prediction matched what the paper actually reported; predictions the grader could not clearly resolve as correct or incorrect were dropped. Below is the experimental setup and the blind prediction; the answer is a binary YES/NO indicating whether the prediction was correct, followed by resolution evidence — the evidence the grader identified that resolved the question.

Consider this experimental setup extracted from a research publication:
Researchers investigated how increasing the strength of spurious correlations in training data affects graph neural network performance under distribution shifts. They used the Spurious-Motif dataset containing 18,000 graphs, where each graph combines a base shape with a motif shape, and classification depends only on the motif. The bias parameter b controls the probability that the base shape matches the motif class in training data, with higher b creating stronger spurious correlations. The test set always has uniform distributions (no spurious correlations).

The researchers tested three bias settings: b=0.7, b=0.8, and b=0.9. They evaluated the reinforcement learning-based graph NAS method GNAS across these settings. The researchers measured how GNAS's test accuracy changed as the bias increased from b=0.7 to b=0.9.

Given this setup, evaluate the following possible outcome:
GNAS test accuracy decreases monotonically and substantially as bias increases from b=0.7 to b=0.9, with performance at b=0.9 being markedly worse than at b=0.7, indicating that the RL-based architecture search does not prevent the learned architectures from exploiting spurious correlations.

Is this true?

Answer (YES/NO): YES